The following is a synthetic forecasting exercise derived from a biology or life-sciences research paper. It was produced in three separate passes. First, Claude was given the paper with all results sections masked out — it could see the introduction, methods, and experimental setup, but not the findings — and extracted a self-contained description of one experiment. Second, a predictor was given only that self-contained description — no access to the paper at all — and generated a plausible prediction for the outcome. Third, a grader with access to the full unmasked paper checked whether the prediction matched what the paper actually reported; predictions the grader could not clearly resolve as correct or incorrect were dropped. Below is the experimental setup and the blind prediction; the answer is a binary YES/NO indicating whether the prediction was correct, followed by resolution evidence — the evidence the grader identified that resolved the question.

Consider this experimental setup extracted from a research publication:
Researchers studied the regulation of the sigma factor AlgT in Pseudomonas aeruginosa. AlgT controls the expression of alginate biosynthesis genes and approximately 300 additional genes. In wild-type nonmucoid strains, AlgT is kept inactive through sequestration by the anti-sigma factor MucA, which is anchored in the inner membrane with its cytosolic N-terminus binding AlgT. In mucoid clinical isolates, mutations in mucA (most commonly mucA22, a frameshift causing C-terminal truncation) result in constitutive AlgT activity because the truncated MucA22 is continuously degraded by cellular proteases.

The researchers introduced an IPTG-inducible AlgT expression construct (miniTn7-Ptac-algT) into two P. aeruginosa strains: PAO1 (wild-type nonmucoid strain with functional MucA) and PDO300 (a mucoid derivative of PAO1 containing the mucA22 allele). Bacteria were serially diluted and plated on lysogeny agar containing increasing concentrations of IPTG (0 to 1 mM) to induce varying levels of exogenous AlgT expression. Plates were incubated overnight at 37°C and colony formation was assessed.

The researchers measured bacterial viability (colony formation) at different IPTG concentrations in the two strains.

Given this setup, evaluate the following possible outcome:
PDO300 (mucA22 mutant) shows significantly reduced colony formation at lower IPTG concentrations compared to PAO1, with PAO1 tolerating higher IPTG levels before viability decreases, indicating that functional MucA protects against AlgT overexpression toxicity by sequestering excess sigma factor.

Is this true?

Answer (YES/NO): YES